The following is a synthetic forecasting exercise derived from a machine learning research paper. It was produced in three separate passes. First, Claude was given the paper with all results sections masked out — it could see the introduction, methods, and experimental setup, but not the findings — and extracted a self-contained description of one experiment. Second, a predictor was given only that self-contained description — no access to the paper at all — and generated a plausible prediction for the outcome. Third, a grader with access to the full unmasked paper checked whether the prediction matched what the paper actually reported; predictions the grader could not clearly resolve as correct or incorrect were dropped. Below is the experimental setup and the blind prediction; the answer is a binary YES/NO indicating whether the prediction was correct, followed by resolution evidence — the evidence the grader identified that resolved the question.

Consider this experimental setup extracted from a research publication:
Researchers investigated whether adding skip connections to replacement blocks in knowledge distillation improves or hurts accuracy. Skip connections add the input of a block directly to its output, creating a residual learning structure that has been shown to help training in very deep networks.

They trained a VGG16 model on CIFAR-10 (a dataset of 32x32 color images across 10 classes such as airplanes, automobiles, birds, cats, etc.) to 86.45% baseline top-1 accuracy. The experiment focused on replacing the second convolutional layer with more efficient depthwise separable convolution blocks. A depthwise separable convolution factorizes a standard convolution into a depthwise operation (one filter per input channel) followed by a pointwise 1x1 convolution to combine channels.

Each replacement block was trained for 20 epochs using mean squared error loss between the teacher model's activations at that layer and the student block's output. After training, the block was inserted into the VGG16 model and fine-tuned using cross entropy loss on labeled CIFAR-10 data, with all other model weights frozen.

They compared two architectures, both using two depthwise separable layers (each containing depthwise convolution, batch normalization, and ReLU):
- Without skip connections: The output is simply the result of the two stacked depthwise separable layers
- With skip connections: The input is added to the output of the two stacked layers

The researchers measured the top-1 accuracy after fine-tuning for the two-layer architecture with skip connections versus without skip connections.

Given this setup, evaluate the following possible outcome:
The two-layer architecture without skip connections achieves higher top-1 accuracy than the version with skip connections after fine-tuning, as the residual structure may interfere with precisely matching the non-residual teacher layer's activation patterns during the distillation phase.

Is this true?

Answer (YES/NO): YES